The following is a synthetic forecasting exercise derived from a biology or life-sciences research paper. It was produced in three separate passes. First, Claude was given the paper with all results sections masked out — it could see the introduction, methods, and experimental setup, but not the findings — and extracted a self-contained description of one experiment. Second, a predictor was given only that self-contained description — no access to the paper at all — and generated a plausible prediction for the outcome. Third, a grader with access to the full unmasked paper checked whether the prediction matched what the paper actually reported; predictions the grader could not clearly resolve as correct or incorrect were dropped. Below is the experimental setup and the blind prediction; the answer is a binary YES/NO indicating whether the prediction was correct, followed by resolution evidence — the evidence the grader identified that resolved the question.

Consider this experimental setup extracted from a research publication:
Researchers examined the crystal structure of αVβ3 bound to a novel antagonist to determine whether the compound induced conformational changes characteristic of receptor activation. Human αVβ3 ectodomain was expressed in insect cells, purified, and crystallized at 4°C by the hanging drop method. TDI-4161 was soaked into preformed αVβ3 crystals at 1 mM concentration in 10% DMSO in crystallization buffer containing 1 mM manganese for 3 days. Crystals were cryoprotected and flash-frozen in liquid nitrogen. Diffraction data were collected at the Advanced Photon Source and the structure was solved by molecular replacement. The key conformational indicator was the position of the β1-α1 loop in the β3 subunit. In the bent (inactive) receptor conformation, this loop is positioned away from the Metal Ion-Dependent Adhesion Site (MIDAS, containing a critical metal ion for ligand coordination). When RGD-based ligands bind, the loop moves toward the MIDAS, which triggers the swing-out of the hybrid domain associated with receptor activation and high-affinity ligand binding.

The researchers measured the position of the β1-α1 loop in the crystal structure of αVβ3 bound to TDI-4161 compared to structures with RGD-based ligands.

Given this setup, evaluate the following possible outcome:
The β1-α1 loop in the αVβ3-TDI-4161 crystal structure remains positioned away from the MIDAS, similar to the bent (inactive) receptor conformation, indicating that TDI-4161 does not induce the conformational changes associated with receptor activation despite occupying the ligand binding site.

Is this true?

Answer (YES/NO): YES